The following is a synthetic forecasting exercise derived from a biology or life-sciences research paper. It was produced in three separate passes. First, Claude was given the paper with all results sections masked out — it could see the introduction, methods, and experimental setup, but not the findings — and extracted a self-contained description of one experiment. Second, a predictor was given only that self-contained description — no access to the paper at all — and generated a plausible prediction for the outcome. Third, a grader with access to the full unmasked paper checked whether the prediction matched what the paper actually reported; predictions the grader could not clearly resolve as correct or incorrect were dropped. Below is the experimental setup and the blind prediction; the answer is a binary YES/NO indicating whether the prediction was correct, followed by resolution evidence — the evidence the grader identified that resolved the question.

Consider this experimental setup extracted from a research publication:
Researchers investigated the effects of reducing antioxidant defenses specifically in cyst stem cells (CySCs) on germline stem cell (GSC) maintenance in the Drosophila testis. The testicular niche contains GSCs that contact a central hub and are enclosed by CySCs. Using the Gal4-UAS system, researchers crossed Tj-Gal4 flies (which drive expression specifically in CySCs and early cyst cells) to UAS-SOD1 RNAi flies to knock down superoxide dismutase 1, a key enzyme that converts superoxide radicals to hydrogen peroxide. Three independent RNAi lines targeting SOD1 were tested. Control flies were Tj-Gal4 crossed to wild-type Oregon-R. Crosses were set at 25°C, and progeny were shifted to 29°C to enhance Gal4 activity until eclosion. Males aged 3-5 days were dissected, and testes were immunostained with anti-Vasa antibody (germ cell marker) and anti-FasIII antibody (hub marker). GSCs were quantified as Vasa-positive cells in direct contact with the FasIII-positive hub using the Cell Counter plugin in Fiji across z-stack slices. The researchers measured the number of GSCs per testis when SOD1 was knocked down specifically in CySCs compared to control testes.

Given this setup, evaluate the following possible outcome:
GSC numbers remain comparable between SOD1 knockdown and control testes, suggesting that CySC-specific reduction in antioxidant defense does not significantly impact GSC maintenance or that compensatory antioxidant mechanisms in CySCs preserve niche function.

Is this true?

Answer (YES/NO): NO